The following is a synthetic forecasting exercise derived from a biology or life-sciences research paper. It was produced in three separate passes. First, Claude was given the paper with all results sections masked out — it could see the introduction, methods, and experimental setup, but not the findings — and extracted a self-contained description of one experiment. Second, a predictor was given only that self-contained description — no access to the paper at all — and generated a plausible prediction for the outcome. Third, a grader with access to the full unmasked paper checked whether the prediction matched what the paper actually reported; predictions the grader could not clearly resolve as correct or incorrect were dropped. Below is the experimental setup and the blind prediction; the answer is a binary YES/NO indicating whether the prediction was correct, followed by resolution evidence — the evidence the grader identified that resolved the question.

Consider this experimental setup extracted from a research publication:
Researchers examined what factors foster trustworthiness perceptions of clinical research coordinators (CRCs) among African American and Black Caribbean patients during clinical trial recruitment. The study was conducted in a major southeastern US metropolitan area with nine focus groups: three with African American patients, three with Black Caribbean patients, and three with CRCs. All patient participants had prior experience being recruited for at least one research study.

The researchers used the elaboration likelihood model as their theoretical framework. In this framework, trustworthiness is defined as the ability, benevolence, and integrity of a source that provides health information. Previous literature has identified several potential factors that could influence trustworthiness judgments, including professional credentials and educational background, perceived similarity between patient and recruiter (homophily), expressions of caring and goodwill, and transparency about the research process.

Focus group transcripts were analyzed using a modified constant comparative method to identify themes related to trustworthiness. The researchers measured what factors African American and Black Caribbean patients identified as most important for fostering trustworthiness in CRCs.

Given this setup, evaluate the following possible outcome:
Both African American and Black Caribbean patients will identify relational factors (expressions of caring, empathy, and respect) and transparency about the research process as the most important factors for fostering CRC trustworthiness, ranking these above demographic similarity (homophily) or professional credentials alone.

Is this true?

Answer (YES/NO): NO